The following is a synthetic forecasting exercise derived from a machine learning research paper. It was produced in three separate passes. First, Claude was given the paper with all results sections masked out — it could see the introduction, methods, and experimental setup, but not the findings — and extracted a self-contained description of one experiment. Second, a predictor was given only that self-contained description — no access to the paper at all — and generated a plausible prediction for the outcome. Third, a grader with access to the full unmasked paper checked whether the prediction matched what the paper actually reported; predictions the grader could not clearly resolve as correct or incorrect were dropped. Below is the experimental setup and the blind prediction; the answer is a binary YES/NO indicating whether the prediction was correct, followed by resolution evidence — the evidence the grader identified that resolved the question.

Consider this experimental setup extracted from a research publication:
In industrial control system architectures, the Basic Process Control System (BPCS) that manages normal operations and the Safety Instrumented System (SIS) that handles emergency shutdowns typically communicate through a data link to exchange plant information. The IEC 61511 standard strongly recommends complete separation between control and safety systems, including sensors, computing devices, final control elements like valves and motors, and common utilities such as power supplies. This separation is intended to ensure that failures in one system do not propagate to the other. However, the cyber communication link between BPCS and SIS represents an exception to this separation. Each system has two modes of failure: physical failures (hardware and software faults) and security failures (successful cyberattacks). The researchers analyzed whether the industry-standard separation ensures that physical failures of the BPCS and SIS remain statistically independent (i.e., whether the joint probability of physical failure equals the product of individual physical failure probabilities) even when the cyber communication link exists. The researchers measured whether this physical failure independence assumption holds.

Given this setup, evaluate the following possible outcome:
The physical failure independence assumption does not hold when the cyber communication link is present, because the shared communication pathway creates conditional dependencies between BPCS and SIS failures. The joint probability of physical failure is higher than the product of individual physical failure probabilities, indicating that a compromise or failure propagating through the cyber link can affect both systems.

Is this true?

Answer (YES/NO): NO